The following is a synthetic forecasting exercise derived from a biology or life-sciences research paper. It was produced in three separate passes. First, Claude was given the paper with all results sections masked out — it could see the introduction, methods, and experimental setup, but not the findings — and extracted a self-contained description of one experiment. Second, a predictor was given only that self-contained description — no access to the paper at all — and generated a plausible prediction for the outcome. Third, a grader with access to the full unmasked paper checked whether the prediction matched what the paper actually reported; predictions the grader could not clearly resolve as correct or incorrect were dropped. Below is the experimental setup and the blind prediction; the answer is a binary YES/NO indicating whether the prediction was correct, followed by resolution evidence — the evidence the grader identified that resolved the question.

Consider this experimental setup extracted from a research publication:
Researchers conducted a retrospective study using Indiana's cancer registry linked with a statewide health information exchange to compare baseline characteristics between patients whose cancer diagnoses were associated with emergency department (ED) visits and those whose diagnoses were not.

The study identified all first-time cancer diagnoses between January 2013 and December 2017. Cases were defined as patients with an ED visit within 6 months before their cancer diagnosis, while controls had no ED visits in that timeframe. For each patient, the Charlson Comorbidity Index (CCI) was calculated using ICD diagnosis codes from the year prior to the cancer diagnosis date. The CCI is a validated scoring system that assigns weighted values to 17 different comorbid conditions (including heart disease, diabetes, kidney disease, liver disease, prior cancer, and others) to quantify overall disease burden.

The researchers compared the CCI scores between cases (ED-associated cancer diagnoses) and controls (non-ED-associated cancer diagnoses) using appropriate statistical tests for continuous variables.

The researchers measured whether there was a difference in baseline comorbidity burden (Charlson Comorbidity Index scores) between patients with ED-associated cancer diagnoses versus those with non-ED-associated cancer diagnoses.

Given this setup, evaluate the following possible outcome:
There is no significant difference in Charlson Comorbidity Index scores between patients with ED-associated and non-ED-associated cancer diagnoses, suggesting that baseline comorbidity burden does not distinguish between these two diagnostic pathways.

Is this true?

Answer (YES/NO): YES